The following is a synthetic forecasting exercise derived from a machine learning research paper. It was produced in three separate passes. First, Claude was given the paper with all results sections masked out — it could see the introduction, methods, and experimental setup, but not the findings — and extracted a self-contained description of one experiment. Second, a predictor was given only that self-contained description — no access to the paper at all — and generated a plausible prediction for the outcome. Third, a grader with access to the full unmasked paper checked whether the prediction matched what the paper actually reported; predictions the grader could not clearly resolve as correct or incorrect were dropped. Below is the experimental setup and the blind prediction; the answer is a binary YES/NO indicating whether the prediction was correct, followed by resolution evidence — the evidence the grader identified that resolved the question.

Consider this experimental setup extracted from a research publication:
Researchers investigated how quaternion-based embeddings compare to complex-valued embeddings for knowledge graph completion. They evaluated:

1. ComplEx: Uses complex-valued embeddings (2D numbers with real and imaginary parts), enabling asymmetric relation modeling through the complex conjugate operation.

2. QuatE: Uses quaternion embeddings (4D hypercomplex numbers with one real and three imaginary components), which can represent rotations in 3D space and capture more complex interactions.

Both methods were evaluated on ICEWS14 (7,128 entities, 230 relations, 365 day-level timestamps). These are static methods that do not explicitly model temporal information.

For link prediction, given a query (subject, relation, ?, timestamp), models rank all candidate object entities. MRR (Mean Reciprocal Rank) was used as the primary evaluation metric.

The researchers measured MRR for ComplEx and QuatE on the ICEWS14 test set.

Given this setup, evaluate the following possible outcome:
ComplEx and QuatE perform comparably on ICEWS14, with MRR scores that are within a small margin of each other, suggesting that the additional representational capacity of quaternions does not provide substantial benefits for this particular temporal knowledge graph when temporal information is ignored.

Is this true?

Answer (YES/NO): YES